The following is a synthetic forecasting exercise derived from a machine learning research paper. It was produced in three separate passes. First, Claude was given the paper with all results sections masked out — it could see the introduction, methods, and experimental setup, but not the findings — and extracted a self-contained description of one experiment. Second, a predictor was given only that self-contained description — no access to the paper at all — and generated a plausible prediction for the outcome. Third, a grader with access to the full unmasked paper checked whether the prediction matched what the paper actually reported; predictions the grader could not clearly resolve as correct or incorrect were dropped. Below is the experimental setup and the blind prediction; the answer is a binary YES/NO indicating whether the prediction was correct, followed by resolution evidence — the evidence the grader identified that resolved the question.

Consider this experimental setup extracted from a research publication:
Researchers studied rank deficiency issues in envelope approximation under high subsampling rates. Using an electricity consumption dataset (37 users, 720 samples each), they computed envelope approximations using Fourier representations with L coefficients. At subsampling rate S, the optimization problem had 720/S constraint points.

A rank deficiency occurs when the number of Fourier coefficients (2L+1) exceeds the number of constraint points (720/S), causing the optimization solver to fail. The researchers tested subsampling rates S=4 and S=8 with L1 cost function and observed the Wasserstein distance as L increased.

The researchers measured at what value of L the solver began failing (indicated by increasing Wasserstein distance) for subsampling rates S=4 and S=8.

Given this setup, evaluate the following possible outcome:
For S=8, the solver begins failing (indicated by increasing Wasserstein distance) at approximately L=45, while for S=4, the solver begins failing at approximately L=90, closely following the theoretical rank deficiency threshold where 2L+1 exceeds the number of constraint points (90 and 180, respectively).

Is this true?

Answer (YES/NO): YES